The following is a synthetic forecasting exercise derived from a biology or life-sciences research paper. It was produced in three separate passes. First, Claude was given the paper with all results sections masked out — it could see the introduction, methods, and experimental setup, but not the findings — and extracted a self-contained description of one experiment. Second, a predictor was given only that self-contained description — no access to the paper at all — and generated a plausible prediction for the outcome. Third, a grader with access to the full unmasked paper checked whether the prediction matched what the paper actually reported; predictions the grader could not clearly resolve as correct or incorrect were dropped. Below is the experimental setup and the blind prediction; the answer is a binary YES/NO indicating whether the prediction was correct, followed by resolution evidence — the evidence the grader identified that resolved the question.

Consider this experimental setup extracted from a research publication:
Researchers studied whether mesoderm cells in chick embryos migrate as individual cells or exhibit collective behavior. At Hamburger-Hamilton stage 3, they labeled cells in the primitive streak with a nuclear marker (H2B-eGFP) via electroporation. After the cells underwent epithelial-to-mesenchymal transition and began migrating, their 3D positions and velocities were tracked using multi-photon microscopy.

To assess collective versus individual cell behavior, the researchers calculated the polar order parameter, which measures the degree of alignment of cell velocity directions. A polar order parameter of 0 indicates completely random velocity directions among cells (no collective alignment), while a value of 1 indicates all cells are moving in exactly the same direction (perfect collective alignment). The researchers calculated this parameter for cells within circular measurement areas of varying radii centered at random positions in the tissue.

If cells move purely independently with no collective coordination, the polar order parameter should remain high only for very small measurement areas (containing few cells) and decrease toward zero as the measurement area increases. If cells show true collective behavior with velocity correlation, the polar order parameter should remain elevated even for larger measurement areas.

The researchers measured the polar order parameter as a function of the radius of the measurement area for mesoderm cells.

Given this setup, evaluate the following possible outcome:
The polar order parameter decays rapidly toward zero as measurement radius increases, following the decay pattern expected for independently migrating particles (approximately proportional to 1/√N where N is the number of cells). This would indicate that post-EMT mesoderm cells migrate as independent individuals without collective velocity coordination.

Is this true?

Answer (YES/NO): NO